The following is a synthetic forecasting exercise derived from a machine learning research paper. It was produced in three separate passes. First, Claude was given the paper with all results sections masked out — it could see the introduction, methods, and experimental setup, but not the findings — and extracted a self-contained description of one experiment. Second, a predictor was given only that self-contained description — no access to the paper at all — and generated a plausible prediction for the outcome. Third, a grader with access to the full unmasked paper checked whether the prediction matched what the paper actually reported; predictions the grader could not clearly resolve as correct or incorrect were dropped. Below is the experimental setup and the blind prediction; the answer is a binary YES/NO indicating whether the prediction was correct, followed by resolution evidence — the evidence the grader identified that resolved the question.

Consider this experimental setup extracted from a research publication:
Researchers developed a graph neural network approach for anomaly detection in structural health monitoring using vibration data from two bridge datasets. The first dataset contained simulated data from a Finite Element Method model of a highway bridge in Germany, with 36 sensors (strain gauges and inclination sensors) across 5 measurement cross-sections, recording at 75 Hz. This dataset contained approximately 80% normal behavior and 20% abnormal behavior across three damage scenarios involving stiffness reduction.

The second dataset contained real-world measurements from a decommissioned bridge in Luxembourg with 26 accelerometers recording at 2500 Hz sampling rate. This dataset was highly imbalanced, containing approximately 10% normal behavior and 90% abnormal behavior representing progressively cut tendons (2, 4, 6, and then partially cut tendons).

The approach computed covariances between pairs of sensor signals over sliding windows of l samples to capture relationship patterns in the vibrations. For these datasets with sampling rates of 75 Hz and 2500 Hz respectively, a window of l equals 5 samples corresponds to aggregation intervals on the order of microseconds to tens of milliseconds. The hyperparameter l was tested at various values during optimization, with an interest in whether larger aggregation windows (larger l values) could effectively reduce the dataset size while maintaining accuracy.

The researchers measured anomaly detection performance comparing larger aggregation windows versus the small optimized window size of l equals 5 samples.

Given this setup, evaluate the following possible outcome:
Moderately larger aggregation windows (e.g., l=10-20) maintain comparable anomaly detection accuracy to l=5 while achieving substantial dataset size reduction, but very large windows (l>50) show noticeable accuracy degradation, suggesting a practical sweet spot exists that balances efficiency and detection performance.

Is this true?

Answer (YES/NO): NO